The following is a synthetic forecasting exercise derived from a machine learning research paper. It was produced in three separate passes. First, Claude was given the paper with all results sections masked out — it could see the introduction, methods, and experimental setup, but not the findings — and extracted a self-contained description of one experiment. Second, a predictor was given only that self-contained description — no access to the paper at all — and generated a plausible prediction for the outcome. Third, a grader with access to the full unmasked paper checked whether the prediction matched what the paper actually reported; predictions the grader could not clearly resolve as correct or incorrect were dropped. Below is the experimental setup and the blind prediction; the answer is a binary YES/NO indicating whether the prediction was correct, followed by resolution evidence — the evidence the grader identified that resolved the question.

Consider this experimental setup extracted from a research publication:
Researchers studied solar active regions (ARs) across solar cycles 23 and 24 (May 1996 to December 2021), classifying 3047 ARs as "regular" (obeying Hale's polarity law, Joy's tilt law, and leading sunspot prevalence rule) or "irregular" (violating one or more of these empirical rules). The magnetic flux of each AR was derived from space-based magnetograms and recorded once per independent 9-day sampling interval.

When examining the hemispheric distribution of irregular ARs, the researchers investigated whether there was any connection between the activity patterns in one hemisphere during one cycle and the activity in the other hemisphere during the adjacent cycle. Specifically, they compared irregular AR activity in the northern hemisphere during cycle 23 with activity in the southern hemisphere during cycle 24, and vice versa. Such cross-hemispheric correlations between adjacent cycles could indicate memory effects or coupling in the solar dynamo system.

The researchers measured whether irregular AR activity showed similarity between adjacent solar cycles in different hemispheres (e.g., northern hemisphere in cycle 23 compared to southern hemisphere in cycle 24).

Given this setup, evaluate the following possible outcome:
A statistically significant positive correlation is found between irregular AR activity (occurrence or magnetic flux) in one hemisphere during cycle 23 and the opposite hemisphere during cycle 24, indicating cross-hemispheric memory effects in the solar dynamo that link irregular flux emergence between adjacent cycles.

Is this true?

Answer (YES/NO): YES